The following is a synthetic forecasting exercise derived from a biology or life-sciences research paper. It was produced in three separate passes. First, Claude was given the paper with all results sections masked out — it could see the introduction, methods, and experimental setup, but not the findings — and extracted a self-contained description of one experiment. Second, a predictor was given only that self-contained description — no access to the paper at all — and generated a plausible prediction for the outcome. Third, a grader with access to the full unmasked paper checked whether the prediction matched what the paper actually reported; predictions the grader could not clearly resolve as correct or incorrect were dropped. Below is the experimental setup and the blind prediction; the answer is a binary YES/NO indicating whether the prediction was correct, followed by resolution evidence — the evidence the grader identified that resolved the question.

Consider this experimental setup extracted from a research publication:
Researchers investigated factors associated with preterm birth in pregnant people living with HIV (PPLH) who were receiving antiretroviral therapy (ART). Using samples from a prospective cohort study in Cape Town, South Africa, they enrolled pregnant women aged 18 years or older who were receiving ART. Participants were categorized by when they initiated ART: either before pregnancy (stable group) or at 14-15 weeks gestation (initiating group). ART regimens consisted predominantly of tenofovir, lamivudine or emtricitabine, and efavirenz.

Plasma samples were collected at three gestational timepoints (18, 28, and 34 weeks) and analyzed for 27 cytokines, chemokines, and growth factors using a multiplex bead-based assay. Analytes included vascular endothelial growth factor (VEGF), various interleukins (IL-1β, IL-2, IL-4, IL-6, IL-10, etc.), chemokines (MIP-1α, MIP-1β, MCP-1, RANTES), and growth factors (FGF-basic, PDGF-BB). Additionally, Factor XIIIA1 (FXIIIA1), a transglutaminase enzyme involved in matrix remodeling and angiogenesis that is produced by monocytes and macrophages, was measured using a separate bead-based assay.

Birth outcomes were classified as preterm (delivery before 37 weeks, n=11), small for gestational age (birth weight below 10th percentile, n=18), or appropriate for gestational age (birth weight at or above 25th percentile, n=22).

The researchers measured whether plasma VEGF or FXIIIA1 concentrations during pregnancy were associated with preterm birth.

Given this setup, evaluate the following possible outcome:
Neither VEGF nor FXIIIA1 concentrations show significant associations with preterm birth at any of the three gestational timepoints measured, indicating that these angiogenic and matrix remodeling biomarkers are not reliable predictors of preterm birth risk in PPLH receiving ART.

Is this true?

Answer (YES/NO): NO